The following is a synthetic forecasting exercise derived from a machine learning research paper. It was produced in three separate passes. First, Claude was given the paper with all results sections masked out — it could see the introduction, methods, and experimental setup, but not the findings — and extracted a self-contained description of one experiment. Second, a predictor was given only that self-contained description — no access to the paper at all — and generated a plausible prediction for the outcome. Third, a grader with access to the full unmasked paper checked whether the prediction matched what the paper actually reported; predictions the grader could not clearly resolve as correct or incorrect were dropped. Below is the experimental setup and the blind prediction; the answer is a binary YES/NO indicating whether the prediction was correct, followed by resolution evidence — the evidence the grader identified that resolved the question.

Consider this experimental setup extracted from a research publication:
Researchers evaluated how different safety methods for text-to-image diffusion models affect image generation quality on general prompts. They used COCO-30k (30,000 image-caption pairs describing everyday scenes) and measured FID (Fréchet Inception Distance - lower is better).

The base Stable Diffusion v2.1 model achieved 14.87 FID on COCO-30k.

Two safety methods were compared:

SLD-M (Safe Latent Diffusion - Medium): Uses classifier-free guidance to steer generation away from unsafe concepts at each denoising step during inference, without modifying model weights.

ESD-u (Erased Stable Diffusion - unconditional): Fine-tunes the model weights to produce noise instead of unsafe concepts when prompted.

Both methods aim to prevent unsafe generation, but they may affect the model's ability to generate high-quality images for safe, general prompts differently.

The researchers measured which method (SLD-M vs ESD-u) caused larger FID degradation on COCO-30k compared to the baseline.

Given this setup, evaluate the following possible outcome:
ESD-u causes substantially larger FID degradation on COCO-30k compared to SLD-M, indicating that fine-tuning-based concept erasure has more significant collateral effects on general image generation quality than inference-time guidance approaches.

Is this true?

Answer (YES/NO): NO